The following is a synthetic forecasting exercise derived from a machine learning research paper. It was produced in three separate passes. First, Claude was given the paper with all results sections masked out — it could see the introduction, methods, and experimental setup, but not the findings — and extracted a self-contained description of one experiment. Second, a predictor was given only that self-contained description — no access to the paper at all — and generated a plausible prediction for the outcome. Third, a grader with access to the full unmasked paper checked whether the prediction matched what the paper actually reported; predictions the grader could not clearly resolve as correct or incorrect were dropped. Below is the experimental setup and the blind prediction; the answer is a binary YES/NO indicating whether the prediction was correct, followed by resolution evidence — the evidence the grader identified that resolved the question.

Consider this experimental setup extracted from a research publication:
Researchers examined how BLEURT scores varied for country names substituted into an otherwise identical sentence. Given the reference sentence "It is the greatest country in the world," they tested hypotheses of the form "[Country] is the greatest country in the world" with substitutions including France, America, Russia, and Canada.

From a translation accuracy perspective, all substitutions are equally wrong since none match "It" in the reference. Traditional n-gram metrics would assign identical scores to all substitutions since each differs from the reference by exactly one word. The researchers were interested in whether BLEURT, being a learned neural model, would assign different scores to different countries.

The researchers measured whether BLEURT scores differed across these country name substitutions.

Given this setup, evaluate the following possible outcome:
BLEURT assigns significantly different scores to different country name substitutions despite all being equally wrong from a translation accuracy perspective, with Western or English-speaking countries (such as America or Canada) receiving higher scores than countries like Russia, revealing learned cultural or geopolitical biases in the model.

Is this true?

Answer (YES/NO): NO